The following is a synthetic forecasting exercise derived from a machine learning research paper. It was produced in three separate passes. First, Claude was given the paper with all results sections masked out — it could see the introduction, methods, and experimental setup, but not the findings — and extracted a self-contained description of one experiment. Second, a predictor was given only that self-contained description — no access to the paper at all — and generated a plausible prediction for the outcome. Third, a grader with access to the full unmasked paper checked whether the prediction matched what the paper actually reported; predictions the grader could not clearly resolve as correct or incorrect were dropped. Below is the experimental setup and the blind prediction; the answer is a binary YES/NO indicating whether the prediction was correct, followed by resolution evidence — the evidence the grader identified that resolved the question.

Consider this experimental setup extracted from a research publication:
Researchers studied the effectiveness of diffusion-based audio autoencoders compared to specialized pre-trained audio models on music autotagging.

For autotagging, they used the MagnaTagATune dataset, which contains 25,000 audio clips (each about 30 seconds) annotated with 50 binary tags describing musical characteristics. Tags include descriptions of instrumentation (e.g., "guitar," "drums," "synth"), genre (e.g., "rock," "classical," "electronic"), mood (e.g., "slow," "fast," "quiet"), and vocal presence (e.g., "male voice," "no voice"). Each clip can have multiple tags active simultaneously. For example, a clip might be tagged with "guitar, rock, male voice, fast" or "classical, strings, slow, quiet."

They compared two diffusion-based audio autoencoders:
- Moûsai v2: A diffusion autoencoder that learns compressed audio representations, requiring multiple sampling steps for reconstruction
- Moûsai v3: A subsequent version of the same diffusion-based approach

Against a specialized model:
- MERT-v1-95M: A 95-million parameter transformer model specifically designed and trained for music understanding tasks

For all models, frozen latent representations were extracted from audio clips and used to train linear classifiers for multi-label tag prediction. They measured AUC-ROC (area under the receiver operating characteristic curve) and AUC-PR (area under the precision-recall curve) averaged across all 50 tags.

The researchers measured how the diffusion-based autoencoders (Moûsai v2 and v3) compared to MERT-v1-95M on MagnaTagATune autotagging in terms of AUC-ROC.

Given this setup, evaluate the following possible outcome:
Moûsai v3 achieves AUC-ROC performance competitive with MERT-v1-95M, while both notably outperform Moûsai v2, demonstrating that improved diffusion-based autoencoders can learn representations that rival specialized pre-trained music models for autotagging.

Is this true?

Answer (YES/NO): NO